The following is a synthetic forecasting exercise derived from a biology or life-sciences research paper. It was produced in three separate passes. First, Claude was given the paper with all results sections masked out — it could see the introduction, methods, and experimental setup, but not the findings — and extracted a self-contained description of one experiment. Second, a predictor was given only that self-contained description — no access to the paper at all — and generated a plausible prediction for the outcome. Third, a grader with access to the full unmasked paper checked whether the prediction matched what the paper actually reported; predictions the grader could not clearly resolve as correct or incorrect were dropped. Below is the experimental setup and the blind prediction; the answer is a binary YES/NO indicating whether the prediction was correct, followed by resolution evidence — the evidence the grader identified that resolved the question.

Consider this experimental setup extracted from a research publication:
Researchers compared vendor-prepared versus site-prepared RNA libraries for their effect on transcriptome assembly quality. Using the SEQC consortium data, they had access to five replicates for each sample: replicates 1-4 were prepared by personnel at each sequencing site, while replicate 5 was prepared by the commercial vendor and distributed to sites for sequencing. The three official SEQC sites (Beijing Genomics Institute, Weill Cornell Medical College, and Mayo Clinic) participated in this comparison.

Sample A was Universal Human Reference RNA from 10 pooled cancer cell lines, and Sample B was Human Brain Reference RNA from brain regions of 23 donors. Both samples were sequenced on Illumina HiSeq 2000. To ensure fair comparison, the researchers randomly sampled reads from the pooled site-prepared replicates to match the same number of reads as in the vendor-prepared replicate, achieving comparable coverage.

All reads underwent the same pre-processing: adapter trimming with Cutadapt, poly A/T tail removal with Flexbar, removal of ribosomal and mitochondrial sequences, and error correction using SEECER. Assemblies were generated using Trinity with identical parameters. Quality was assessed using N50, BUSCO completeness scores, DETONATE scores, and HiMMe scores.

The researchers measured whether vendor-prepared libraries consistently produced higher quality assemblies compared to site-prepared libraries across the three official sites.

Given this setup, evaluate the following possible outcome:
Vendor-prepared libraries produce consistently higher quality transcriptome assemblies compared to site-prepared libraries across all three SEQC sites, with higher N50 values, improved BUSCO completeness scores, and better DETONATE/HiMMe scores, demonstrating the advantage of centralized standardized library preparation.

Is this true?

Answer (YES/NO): NO